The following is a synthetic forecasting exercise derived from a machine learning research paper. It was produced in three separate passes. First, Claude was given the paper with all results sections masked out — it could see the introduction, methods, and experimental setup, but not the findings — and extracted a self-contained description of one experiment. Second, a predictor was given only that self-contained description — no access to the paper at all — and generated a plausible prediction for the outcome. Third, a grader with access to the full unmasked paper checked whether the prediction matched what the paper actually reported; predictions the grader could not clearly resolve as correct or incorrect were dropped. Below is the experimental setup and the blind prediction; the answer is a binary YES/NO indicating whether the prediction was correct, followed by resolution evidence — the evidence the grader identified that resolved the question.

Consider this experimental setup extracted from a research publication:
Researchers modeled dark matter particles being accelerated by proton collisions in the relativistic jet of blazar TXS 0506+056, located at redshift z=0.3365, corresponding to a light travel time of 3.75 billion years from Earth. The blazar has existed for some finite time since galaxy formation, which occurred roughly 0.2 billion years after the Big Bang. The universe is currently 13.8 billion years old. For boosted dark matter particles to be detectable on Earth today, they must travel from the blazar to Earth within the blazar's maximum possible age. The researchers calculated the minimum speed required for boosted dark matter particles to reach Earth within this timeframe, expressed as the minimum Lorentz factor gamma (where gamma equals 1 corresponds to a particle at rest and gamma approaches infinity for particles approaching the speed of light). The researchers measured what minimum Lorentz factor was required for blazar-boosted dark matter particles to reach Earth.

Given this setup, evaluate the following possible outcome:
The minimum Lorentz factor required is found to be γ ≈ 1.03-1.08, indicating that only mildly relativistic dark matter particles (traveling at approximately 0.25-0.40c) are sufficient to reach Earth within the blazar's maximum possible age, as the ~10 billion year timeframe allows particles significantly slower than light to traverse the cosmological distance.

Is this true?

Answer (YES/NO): NO